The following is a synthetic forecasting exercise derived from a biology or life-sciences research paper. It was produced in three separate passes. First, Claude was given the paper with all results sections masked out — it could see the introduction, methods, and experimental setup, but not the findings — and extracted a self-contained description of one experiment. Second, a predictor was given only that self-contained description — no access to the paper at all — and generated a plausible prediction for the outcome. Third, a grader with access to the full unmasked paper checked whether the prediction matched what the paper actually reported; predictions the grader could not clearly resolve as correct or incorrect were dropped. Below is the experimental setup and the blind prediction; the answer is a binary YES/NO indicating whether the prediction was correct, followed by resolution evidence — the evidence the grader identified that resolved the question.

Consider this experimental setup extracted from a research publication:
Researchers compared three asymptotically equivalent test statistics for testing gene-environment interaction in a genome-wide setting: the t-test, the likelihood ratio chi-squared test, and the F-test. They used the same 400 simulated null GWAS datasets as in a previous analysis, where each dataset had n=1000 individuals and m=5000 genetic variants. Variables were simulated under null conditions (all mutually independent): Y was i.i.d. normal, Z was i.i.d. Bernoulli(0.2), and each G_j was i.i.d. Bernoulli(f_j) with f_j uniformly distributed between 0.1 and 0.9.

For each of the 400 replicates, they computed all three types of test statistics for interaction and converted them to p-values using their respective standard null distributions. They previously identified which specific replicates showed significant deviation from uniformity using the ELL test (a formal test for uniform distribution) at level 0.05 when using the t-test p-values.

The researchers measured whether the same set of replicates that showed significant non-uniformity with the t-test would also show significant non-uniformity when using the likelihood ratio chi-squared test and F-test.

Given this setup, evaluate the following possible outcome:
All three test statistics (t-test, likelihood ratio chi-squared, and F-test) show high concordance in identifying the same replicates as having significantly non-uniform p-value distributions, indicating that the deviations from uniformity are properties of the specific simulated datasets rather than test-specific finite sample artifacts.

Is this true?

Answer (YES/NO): YES